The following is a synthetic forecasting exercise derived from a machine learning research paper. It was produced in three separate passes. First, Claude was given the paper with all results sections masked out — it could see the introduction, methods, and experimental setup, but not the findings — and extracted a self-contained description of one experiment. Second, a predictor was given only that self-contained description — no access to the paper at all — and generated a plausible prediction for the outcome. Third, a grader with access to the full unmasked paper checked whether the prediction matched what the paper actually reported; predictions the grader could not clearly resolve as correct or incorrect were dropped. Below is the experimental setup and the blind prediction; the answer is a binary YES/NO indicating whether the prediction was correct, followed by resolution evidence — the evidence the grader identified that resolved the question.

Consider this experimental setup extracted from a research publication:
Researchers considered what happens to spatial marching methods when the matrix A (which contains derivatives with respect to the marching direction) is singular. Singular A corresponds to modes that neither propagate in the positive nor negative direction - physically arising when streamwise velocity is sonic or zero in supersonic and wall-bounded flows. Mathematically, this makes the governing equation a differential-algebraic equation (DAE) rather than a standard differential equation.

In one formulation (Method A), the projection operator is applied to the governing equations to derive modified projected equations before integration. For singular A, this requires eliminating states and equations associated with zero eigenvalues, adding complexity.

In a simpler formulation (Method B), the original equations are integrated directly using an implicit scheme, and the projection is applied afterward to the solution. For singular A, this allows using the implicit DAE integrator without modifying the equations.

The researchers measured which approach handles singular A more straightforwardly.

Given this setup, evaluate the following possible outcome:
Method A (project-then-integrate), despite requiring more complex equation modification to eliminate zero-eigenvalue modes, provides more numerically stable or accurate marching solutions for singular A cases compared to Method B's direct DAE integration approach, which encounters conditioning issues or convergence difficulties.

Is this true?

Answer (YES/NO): NO